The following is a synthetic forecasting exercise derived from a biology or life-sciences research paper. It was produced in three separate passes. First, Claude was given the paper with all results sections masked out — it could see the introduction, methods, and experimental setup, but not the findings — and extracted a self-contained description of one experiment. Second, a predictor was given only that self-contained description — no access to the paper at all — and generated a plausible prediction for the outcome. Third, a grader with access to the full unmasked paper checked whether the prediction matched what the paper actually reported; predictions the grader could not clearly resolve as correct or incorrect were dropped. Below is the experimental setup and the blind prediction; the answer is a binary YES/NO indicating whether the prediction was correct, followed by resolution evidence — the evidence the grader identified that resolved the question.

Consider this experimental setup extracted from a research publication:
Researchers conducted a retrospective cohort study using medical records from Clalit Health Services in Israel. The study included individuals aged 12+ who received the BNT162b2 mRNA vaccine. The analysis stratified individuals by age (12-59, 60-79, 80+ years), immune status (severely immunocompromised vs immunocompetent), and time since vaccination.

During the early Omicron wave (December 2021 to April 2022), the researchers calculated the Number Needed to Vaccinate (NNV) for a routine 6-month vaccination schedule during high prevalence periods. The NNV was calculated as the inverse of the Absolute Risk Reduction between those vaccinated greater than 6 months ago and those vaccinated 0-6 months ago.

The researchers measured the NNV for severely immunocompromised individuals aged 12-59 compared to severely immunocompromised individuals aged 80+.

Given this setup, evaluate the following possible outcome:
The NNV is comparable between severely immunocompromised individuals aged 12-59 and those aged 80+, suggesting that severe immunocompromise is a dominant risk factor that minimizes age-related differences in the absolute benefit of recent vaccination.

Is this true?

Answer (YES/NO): NO